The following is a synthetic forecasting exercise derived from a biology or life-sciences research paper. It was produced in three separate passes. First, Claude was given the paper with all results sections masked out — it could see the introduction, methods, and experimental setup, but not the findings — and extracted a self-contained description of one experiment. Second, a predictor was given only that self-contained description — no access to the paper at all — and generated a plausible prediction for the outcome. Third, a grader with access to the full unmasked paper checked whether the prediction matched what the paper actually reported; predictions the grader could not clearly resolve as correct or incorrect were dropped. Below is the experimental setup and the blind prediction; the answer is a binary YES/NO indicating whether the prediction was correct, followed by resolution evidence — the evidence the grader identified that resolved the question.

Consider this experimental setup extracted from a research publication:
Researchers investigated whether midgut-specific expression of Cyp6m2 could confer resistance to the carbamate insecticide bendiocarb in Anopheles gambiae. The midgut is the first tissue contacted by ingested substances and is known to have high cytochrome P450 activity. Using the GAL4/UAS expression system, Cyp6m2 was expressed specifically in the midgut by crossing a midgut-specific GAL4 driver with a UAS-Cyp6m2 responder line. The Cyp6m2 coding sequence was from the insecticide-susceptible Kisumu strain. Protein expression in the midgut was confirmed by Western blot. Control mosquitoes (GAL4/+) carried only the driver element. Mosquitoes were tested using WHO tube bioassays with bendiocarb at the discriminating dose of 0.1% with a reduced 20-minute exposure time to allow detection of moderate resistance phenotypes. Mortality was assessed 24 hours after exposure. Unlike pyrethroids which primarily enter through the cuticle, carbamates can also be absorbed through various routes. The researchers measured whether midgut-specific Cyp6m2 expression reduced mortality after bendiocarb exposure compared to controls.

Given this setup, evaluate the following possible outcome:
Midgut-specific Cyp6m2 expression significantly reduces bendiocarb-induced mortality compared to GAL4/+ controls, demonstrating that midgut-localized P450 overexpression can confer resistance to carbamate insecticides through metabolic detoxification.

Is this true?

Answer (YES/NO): NO